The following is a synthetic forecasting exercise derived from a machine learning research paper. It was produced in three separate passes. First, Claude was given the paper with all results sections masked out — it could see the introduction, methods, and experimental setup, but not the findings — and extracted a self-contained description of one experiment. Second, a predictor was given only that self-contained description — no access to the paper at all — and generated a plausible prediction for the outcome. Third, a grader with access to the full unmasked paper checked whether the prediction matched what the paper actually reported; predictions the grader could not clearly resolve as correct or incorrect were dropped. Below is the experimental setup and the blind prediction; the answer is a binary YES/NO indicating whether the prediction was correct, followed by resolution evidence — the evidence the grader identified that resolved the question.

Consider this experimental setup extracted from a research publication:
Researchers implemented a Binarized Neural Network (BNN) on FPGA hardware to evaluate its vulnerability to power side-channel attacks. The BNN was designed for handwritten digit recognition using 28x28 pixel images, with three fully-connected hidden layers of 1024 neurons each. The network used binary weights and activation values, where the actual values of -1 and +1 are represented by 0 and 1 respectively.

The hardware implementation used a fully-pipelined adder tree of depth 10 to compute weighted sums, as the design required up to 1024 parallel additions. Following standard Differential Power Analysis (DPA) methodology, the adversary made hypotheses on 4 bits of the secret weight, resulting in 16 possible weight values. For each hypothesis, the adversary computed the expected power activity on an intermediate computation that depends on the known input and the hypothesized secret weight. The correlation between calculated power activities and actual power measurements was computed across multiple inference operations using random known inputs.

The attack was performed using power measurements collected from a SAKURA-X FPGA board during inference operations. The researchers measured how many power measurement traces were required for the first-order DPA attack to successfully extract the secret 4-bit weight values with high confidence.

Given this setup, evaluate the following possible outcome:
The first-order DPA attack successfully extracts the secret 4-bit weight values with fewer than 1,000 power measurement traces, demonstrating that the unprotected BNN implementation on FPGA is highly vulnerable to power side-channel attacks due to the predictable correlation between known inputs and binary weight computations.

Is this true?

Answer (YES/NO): YES